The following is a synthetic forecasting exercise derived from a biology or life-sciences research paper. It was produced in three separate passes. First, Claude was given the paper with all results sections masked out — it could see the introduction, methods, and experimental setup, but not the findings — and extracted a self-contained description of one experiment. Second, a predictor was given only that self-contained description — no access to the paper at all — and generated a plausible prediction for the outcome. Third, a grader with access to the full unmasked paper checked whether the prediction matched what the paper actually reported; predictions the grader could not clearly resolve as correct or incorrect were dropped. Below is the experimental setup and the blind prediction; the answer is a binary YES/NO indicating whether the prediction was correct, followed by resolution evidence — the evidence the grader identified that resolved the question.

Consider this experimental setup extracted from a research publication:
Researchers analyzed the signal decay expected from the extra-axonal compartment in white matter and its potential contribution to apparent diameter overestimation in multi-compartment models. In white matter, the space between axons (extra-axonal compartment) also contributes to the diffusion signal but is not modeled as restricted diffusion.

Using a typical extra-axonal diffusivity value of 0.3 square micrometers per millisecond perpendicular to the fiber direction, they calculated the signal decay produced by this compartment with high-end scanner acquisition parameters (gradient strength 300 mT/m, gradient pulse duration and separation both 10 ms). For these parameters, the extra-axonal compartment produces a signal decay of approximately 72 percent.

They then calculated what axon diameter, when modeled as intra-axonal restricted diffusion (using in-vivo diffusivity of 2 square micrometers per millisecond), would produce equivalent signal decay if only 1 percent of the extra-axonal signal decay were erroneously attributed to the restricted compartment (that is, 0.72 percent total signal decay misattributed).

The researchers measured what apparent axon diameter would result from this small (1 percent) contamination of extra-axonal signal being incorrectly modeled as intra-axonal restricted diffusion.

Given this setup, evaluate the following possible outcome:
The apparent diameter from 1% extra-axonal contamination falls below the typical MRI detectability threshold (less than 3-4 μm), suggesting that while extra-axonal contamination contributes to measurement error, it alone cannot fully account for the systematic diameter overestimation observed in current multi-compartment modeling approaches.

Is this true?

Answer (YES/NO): NO